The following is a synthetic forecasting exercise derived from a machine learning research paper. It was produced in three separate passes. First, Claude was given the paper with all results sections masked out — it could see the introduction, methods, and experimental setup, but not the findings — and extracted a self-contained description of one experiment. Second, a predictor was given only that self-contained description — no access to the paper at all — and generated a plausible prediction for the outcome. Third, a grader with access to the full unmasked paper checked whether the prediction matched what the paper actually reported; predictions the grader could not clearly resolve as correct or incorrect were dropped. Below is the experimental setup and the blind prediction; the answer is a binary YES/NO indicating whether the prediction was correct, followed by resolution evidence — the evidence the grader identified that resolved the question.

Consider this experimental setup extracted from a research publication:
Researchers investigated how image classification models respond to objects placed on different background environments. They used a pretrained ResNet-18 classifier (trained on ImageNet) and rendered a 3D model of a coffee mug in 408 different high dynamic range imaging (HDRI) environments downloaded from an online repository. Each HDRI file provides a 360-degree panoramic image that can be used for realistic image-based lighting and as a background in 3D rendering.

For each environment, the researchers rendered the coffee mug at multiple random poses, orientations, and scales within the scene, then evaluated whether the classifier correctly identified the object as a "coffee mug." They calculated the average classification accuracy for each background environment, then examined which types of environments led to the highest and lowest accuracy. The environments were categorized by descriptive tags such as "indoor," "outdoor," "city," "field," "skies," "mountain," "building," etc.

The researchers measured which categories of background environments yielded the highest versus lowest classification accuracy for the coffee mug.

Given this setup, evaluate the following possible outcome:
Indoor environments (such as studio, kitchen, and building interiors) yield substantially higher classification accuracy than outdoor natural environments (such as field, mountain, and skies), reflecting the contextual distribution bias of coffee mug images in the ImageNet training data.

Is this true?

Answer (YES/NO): NO